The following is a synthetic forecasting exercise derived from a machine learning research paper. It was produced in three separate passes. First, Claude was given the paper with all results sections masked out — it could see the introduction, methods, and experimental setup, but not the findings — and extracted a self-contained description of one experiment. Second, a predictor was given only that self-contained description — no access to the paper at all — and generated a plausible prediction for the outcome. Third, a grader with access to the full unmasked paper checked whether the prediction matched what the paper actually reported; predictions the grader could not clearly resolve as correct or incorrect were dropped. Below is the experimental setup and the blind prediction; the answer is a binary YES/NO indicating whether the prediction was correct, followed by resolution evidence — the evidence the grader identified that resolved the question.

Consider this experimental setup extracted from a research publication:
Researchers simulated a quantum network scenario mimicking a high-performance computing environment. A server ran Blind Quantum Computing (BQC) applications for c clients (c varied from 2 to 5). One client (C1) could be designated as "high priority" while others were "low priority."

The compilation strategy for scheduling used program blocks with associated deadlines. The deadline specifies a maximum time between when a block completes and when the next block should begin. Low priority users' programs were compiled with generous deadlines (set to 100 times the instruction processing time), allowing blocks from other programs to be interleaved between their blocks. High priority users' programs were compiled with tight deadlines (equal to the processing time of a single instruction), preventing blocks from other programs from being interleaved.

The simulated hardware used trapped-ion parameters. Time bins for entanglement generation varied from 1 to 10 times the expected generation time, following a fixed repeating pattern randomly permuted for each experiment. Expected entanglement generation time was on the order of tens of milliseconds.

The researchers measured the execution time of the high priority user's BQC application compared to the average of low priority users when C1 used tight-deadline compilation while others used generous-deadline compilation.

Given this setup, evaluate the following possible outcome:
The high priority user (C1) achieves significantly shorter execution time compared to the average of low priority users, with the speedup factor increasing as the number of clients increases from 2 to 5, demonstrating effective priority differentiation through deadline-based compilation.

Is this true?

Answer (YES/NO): NO